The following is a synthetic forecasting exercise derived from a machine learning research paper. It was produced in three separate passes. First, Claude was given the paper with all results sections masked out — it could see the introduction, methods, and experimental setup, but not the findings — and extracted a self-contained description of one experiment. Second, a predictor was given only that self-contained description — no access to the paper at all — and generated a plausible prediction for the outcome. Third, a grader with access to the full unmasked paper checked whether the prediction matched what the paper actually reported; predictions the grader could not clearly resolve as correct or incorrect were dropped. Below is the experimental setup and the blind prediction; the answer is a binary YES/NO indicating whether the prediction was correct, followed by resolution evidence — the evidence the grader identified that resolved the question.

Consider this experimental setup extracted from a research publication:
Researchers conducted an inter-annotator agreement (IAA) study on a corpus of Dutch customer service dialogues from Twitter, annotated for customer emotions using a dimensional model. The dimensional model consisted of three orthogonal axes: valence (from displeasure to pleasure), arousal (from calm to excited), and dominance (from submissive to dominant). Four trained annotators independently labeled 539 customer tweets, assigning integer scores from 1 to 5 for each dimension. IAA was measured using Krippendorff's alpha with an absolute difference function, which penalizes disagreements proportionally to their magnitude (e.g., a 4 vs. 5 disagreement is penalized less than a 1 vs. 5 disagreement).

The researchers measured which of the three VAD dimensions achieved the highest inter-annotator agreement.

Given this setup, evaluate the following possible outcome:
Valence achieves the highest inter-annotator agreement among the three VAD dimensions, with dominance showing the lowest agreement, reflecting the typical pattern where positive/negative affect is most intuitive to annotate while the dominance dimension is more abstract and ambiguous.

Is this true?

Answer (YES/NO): YES